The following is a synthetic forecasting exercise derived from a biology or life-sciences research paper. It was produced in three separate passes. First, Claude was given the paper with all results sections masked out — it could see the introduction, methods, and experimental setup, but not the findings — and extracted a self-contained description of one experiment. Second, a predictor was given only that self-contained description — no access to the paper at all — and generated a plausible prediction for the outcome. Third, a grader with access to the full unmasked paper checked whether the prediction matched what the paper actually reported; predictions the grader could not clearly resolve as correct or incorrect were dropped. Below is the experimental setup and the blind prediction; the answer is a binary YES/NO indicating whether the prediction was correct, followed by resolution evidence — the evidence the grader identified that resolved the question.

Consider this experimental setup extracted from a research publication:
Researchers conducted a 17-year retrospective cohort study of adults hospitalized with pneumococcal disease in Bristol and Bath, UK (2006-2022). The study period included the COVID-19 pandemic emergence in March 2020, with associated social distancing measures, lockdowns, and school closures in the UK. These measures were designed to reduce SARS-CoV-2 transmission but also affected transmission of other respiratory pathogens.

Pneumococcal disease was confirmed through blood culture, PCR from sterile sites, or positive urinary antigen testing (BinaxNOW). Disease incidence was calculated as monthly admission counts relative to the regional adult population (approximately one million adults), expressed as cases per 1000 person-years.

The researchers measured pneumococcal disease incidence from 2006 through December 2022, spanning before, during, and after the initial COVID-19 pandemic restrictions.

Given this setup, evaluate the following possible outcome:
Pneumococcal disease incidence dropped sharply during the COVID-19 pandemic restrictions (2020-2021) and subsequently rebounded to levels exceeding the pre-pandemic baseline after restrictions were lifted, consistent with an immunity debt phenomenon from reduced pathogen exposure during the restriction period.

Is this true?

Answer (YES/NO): NO